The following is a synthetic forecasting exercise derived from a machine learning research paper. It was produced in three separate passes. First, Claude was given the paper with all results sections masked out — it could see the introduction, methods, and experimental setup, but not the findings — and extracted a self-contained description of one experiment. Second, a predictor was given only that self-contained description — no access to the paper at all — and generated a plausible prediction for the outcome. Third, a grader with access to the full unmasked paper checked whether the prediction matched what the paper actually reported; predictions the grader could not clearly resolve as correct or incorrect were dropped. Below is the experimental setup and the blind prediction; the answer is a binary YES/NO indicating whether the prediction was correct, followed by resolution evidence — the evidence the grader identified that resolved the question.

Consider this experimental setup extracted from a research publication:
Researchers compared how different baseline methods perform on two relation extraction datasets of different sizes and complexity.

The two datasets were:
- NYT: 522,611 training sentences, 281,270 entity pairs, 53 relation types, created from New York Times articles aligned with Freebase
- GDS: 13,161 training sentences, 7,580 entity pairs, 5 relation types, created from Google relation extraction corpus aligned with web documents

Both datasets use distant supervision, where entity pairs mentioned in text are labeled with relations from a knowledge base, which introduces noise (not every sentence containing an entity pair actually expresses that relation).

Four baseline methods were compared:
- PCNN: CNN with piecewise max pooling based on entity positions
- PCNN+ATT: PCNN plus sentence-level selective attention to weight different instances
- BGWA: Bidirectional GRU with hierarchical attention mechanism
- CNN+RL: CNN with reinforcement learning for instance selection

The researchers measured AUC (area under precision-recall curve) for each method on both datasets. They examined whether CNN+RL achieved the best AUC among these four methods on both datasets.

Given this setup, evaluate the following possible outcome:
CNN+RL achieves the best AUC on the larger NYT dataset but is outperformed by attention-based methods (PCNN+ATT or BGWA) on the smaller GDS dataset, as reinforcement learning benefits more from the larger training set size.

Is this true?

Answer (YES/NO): NO